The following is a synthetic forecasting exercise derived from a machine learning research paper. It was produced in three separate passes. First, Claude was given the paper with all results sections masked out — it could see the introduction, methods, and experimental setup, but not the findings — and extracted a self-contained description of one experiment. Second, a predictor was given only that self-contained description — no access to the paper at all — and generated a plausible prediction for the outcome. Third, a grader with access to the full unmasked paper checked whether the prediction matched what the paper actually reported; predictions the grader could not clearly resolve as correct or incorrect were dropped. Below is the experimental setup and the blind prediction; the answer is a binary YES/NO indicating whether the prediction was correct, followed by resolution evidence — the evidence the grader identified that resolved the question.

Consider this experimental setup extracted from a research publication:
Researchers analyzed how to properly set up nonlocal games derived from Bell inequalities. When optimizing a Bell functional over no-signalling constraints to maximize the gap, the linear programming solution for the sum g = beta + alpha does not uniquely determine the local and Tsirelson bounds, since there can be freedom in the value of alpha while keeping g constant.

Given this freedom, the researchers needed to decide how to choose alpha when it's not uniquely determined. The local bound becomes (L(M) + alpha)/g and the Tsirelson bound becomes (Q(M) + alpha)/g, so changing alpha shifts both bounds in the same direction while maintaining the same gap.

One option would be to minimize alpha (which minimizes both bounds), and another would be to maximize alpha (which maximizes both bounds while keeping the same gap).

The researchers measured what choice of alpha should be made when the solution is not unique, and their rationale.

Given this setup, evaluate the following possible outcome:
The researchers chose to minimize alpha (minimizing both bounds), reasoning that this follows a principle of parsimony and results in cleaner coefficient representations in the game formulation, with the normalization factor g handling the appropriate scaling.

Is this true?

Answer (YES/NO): NO